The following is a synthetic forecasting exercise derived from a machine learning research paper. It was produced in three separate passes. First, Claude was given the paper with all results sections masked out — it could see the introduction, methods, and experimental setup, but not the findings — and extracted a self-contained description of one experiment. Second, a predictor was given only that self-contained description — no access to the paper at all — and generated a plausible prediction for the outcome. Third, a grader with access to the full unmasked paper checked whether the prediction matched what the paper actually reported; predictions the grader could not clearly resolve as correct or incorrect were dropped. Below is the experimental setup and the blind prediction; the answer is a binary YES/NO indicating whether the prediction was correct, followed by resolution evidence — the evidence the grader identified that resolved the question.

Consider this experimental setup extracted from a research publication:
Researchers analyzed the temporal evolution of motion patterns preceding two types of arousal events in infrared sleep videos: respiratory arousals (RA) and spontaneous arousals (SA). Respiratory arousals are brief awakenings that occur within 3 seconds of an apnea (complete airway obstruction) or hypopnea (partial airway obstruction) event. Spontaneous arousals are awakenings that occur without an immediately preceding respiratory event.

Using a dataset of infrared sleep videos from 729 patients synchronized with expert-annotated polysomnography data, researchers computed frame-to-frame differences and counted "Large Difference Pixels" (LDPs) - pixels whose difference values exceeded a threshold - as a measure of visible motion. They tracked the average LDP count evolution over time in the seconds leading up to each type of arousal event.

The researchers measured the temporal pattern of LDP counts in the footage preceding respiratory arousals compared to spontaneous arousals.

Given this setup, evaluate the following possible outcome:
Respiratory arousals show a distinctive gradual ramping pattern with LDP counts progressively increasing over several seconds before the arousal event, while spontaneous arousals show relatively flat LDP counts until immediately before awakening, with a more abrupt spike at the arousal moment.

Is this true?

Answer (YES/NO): NO